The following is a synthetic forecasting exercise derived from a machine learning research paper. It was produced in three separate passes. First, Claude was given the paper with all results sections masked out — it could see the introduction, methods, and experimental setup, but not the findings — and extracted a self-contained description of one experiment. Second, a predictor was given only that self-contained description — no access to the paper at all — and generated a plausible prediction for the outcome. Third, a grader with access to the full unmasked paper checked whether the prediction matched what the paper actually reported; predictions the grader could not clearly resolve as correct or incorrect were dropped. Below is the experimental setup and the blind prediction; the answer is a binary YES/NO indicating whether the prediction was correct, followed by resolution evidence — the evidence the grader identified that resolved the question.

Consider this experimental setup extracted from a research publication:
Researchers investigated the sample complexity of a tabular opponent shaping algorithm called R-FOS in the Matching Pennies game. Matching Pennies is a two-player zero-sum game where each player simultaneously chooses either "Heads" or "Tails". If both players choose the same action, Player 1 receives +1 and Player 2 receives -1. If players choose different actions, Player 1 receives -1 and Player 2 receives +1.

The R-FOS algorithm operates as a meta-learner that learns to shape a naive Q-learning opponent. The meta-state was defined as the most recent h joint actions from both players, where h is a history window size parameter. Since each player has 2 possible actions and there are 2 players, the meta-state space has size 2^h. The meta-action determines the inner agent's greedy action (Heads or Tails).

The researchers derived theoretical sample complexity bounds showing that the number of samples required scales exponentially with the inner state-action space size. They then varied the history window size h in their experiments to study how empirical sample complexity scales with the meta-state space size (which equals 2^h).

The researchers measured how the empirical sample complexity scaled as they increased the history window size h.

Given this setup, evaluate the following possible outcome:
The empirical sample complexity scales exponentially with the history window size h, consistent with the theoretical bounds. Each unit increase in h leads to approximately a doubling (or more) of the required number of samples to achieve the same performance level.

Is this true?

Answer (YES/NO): YES